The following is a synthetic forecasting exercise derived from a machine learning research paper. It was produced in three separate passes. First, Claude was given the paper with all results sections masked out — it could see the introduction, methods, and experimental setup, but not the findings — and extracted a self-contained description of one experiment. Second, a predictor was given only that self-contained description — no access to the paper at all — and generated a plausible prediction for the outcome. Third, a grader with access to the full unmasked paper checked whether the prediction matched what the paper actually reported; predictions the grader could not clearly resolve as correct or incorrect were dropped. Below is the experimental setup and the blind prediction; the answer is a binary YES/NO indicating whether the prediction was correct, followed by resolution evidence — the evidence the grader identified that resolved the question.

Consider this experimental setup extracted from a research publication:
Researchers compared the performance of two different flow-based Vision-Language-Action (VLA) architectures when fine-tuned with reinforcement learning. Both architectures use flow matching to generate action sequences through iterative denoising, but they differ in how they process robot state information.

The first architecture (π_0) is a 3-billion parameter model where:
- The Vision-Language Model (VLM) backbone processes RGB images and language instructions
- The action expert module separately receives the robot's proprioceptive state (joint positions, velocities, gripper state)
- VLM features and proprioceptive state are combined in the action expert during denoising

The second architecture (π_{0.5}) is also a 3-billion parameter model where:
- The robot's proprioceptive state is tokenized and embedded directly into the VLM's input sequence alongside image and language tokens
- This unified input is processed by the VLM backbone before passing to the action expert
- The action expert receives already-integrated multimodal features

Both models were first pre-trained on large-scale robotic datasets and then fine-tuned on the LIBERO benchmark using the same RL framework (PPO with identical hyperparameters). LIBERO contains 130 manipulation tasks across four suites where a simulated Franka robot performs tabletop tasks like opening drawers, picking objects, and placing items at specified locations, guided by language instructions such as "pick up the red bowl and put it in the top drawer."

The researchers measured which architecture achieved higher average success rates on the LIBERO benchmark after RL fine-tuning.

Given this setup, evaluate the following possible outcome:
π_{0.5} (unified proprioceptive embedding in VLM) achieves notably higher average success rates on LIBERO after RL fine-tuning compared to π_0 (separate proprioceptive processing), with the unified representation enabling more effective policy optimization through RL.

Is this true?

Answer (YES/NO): NO